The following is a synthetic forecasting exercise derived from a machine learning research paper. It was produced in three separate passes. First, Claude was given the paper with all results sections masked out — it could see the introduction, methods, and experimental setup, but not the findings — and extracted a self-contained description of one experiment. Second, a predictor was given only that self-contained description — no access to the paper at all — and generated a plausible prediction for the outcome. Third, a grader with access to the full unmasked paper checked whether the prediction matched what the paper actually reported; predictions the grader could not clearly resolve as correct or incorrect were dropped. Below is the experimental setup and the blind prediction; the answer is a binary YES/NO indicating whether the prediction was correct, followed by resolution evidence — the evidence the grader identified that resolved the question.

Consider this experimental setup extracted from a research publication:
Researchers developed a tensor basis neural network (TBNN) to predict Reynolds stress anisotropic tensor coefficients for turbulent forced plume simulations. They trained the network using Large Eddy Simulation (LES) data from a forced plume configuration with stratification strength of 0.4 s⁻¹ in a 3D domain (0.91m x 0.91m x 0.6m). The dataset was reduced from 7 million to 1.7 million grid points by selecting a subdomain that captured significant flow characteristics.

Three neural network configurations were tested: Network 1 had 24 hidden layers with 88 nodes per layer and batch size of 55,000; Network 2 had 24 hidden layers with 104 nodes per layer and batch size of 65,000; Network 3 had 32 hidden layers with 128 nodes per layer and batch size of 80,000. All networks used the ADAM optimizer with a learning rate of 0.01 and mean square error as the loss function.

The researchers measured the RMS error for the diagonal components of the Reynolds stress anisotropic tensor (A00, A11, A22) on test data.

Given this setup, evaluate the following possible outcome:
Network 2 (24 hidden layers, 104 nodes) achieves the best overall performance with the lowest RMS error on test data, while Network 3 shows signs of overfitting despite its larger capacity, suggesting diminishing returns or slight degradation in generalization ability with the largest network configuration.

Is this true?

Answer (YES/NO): YES